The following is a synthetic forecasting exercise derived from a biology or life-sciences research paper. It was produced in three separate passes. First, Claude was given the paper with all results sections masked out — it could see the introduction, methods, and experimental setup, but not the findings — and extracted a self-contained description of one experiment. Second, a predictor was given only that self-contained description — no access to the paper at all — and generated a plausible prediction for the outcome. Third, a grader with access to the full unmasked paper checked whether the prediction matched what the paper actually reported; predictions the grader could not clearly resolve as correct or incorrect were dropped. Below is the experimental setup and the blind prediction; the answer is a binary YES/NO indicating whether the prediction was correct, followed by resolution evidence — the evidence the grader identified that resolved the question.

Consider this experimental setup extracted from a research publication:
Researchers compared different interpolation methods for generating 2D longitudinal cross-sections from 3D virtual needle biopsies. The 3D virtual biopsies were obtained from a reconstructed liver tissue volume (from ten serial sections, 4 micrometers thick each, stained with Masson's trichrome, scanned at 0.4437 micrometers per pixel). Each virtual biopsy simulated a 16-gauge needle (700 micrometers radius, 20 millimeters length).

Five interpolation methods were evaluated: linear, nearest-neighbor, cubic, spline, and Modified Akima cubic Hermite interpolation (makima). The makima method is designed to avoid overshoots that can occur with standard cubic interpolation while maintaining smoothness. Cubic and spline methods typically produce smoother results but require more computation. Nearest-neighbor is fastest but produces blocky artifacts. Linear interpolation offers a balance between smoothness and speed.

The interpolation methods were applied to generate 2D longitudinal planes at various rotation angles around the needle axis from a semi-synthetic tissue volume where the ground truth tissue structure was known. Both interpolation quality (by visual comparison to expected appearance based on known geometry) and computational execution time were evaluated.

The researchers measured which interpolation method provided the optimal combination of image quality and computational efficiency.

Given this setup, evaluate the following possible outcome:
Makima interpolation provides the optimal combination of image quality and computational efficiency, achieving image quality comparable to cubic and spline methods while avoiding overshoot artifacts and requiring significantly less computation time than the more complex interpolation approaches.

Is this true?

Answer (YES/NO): NO